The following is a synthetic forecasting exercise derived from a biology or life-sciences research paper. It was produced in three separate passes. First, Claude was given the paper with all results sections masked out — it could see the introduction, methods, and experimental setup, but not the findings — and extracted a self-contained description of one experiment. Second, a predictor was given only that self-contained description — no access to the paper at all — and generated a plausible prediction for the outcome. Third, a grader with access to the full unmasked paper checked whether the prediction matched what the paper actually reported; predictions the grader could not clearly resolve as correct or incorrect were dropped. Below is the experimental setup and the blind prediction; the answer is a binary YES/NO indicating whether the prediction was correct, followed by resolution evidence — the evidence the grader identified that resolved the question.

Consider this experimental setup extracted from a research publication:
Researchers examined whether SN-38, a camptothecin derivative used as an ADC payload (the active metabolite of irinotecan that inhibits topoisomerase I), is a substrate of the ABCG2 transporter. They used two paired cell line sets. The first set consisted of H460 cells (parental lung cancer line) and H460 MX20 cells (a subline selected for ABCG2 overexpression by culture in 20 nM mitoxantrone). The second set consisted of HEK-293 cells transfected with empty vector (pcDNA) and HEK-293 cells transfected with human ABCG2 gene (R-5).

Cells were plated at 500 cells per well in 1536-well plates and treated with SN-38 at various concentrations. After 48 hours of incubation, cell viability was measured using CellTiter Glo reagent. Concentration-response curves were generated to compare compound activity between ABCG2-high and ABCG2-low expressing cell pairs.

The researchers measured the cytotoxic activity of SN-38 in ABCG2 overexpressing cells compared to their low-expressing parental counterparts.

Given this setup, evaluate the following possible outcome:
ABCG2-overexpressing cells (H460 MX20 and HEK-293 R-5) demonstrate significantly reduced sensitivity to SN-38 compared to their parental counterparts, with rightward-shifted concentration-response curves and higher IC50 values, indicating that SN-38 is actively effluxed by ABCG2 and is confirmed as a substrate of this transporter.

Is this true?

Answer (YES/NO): YES